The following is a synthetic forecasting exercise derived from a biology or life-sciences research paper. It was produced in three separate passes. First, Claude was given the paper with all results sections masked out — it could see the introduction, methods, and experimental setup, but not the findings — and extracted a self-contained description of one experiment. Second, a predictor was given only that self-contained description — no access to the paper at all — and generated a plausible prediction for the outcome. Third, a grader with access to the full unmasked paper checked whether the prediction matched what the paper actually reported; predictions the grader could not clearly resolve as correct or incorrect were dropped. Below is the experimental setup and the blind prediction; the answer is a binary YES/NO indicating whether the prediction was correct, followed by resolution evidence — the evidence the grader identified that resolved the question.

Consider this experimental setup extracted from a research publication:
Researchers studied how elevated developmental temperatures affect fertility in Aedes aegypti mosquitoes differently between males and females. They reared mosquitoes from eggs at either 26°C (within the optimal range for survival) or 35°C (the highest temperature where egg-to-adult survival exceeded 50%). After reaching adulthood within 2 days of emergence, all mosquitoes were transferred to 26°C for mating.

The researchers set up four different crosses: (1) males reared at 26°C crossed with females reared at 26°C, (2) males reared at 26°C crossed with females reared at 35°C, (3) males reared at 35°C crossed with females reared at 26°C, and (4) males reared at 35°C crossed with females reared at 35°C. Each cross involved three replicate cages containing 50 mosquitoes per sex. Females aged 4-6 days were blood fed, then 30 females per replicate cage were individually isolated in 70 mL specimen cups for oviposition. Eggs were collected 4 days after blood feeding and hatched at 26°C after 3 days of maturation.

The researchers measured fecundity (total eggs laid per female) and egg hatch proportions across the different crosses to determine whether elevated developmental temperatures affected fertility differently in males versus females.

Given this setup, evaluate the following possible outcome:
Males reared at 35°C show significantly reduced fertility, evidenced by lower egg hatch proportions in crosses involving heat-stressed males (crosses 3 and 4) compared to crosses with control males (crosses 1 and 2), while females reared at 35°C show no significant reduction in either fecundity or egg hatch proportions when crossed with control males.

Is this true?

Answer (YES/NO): NO